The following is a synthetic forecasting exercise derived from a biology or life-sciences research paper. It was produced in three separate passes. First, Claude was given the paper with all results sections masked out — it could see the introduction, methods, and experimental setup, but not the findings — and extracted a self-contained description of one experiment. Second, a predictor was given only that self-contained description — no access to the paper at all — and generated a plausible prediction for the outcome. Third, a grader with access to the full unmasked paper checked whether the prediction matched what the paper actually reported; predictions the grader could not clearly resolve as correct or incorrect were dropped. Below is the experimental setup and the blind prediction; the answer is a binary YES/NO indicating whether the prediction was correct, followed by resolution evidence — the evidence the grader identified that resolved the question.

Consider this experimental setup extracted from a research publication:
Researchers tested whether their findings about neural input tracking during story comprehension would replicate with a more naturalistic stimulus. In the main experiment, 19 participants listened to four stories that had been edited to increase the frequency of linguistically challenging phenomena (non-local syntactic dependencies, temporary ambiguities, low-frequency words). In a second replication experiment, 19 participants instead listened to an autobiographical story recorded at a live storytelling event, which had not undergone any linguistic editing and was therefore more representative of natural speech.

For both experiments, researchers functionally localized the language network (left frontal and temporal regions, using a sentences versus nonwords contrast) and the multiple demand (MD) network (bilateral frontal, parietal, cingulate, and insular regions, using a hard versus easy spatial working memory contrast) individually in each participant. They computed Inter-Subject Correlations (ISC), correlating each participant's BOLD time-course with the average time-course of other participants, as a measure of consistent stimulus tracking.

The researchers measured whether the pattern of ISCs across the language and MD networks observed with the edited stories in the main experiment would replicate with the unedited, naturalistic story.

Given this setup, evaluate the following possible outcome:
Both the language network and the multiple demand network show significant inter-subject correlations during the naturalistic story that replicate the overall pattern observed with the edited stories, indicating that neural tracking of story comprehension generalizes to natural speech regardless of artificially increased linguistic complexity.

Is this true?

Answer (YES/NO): YES